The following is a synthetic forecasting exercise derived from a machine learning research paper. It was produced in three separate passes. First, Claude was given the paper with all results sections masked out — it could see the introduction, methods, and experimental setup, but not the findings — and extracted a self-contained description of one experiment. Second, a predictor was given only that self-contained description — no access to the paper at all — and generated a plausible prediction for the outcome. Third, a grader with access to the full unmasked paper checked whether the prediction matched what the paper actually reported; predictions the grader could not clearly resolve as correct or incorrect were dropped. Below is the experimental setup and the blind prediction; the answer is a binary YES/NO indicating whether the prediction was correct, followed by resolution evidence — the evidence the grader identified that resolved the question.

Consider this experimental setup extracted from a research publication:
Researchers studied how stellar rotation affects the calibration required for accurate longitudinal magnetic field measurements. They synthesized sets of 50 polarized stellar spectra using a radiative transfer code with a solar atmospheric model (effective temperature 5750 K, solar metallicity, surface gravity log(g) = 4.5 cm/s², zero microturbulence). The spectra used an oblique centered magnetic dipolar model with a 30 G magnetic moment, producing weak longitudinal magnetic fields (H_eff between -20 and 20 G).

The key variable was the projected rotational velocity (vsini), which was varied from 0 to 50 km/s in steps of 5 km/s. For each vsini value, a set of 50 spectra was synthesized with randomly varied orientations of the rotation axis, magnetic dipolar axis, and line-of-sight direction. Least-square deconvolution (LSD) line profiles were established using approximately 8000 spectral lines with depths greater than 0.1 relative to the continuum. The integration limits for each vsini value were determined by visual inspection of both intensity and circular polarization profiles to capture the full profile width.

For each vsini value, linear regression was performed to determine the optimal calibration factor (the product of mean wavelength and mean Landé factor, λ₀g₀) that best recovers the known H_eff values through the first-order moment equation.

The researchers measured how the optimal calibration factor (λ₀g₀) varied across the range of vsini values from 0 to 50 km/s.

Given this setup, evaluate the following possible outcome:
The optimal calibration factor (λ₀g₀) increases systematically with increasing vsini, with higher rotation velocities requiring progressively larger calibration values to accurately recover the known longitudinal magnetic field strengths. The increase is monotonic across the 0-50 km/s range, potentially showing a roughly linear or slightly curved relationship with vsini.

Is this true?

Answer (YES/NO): NO